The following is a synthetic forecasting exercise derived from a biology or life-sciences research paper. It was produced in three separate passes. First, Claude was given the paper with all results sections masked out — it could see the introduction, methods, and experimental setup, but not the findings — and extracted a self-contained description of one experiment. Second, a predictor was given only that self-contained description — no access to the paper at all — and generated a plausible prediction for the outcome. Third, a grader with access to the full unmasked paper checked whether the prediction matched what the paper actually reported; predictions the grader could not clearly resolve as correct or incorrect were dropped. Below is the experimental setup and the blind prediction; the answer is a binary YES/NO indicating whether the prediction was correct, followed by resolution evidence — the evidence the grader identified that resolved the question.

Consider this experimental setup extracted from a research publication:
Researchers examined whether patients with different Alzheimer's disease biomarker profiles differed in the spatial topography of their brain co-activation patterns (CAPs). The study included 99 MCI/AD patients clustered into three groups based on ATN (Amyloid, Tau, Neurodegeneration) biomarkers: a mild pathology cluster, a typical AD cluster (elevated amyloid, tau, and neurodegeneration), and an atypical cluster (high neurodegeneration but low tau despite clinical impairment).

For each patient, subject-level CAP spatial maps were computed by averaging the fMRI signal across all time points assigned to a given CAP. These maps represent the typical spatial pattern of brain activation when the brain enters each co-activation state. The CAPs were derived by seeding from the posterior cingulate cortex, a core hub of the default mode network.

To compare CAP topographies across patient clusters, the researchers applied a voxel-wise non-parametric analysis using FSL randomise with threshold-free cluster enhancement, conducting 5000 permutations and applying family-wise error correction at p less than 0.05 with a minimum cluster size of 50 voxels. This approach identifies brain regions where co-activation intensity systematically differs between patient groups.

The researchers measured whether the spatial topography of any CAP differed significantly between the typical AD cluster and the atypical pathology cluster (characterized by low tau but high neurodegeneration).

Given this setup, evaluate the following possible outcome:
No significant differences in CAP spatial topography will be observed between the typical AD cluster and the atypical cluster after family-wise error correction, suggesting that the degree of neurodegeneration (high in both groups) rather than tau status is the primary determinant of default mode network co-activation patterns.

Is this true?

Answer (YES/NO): NO